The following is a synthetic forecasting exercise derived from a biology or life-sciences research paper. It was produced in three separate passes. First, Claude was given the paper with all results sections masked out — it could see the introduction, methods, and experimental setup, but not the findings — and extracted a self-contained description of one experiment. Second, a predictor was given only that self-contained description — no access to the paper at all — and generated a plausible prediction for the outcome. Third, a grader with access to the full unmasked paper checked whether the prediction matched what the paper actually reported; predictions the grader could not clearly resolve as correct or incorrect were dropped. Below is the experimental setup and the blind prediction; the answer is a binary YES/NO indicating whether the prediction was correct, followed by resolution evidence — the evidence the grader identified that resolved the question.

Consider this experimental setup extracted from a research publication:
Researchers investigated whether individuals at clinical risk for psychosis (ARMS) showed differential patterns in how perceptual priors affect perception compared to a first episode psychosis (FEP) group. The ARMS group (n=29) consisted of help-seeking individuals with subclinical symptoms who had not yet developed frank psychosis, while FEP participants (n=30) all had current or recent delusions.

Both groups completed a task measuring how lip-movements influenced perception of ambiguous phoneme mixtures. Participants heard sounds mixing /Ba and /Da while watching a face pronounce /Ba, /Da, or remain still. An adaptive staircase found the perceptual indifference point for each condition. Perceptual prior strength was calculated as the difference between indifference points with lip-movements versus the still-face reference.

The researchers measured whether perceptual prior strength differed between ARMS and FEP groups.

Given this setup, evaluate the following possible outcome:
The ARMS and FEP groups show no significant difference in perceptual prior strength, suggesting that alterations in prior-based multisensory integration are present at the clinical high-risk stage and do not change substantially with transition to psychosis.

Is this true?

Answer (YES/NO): NO